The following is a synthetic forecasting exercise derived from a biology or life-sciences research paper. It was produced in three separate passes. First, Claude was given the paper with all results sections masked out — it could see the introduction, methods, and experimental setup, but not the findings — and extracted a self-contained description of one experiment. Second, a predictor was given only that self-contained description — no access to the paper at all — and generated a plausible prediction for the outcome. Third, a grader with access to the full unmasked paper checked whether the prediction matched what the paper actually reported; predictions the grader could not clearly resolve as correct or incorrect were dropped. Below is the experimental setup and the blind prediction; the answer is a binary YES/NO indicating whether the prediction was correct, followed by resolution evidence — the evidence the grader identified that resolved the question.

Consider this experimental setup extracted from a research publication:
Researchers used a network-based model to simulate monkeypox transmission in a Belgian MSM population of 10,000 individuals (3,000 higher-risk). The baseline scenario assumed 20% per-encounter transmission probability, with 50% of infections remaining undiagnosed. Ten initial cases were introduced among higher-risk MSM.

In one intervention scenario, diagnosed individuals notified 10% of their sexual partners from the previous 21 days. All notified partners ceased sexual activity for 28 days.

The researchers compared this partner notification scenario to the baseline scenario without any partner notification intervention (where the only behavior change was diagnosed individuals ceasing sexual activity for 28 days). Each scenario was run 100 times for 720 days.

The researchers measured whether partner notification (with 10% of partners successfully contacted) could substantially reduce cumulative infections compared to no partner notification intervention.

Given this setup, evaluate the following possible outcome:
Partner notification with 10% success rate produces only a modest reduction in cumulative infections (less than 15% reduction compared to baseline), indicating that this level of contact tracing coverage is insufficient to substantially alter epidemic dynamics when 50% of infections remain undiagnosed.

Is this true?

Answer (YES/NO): NO